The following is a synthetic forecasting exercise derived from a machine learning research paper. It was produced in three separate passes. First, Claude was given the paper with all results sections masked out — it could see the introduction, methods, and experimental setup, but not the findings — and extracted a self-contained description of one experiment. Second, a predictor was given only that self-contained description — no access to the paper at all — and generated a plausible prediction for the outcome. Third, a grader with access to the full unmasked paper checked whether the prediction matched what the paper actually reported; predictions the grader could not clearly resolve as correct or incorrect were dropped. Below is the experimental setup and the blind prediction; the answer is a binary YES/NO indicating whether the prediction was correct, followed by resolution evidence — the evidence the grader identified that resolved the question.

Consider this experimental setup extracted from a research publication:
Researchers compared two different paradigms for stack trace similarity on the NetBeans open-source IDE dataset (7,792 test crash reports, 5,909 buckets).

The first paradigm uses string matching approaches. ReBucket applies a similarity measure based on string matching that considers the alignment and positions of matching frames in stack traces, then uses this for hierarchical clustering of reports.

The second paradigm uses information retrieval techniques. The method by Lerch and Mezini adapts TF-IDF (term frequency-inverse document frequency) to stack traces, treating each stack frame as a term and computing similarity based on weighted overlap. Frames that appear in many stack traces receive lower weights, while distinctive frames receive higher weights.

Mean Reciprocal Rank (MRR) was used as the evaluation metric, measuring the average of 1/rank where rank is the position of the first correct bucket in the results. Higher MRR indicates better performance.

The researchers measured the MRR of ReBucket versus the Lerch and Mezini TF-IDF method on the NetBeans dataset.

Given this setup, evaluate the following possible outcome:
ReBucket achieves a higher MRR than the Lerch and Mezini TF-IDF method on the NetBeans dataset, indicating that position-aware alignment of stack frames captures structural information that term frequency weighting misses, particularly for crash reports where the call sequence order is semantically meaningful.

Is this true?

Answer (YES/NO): NO